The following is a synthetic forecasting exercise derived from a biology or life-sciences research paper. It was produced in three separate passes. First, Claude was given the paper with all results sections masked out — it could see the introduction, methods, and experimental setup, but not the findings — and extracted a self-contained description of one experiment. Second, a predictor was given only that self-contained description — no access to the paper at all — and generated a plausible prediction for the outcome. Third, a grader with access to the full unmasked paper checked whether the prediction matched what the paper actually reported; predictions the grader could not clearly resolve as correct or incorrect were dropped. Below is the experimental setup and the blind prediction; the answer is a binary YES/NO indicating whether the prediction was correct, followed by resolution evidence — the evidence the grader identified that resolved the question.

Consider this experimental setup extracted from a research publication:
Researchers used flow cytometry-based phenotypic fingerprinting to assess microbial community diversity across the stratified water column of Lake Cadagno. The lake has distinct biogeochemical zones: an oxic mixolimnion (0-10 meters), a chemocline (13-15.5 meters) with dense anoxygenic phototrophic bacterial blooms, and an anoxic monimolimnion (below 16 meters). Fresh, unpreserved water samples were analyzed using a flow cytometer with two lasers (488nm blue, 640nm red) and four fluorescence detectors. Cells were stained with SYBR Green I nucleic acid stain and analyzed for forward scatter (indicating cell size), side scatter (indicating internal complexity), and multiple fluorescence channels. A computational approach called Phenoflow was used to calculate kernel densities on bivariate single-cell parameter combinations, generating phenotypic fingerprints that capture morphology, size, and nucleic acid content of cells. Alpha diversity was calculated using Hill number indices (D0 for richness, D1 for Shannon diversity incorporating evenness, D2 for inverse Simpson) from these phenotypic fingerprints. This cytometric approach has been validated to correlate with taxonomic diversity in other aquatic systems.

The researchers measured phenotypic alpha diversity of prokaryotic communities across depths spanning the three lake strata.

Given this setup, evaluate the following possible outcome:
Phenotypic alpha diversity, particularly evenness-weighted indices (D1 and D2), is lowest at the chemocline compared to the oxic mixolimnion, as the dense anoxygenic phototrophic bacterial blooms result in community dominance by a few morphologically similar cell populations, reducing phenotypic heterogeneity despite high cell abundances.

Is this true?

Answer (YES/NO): NO